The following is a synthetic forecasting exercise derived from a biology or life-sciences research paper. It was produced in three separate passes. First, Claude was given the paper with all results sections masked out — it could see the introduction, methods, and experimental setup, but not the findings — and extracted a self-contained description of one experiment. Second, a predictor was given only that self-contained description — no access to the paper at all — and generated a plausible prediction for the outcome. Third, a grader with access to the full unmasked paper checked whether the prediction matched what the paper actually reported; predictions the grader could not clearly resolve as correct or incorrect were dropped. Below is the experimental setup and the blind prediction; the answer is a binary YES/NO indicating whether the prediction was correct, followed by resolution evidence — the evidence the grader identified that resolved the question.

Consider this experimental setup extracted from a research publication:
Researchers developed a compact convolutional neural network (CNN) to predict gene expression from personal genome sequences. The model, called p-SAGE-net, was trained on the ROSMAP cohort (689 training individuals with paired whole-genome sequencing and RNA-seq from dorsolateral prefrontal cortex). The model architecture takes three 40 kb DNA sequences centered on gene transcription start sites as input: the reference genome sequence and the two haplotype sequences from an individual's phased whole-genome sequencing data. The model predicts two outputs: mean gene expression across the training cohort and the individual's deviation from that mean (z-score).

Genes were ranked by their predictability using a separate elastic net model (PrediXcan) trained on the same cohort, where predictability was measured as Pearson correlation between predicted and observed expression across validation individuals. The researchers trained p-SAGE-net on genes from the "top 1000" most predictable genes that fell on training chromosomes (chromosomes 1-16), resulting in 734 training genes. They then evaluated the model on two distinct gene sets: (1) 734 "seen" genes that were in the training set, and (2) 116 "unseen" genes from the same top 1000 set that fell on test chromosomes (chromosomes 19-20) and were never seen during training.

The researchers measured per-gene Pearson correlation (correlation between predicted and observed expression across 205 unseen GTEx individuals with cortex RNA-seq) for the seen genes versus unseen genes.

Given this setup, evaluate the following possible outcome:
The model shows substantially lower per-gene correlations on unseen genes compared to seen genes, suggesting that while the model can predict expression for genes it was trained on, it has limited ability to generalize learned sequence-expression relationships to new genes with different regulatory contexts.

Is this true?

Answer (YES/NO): YES